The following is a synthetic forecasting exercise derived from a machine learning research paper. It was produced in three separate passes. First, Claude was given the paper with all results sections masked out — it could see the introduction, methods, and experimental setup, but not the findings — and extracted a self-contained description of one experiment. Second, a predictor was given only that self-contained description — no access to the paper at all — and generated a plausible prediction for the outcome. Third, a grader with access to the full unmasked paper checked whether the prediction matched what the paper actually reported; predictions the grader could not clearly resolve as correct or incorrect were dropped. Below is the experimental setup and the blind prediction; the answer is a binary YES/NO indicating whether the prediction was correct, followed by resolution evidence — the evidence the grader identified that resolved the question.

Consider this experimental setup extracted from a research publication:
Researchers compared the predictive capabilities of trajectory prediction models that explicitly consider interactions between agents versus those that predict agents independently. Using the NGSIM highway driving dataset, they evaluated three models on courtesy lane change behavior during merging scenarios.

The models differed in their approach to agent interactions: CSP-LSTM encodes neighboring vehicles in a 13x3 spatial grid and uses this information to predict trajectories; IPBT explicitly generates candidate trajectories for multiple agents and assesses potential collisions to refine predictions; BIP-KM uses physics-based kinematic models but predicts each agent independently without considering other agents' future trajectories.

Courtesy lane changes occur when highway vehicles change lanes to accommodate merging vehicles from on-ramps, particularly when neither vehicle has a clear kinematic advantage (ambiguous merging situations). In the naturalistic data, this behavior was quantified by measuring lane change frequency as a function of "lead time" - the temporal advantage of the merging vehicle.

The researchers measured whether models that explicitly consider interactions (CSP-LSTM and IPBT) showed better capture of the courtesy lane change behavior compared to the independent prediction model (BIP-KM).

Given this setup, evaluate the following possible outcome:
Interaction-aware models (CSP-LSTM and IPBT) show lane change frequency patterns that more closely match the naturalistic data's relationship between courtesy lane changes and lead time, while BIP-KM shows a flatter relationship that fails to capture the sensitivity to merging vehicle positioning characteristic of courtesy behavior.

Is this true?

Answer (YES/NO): NO